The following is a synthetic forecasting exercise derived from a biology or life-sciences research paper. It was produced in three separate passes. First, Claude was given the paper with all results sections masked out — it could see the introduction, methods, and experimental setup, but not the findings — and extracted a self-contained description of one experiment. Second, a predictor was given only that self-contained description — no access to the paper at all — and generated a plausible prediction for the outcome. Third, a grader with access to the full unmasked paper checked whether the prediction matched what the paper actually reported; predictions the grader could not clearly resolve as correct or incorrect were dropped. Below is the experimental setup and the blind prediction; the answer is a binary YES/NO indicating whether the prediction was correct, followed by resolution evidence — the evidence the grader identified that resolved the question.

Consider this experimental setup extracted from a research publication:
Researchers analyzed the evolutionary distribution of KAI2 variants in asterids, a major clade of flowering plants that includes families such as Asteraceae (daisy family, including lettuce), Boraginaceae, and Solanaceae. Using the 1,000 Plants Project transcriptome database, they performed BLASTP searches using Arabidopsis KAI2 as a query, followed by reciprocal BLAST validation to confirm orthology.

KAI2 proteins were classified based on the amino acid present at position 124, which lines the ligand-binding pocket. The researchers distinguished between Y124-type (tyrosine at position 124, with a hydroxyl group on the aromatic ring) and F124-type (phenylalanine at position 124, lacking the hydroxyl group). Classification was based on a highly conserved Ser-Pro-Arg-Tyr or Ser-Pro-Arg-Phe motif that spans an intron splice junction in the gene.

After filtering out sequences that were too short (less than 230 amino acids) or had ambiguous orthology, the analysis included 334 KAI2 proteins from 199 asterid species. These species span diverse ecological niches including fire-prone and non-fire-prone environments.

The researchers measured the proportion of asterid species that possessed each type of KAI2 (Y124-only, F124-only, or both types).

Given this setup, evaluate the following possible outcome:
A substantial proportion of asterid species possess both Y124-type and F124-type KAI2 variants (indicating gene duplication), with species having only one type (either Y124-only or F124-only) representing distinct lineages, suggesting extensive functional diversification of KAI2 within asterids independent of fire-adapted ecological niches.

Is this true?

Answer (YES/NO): NO